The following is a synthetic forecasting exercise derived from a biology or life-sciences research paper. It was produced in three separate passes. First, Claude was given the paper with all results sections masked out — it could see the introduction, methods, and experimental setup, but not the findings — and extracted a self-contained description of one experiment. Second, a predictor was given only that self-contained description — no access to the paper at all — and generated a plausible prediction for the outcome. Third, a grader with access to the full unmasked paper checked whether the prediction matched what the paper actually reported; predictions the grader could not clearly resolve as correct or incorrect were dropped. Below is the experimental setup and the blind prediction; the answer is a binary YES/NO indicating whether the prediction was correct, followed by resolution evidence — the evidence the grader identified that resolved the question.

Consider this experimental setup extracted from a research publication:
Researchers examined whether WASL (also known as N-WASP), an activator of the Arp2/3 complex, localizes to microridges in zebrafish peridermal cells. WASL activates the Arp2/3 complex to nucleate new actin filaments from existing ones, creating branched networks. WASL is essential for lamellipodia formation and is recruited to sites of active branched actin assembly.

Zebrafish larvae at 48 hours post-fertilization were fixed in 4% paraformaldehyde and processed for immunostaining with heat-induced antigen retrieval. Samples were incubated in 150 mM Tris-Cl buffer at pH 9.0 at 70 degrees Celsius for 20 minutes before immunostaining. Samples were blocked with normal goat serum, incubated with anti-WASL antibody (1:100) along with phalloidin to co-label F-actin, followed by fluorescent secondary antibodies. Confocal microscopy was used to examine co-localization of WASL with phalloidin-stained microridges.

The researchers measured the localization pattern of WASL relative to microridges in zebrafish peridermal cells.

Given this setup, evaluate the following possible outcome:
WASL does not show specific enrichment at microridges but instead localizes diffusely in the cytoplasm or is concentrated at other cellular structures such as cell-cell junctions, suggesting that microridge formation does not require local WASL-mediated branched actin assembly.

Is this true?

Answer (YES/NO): NO